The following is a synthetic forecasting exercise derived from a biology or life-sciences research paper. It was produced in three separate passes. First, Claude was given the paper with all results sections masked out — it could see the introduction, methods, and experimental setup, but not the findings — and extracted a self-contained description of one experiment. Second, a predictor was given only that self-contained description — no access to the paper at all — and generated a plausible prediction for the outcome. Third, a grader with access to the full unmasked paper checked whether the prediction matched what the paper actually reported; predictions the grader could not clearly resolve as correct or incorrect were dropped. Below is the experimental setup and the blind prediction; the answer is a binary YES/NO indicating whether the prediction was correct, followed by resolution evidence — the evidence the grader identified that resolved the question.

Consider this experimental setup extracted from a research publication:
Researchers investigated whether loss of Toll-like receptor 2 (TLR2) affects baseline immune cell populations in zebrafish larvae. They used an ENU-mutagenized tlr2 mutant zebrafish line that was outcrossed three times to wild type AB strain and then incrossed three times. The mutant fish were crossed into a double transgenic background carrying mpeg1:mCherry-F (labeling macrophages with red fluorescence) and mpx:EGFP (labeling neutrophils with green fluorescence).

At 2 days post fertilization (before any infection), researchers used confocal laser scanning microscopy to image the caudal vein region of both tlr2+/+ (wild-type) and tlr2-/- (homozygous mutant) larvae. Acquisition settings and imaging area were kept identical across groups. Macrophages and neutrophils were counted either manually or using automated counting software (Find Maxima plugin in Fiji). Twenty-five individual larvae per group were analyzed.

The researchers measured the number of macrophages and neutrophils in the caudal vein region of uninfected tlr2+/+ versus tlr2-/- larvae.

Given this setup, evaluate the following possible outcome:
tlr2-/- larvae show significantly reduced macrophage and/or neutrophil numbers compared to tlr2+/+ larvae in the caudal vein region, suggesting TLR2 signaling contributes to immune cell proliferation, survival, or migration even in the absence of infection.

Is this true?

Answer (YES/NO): NO